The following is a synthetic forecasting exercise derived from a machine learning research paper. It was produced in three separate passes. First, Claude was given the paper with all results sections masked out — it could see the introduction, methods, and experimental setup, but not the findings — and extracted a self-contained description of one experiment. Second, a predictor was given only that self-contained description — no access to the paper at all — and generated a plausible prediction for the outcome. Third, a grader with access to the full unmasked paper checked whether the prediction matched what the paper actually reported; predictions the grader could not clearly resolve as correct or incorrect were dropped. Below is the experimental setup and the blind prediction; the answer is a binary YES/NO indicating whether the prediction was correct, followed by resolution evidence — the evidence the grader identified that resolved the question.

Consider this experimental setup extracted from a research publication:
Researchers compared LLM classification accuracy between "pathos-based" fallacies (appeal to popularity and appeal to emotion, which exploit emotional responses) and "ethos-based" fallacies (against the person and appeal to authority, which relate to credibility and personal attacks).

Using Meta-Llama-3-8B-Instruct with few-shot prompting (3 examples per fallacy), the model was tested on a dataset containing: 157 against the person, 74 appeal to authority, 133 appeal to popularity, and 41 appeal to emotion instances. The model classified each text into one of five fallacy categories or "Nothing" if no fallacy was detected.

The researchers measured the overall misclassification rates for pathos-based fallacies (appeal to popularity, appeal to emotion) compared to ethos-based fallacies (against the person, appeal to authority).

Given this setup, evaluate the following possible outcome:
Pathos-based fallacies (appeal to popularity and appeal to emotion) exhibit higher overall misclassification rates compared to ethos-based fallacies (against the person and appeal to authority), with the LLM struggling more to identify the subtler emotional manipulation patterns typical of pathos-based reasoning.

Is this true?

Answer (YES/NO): YES